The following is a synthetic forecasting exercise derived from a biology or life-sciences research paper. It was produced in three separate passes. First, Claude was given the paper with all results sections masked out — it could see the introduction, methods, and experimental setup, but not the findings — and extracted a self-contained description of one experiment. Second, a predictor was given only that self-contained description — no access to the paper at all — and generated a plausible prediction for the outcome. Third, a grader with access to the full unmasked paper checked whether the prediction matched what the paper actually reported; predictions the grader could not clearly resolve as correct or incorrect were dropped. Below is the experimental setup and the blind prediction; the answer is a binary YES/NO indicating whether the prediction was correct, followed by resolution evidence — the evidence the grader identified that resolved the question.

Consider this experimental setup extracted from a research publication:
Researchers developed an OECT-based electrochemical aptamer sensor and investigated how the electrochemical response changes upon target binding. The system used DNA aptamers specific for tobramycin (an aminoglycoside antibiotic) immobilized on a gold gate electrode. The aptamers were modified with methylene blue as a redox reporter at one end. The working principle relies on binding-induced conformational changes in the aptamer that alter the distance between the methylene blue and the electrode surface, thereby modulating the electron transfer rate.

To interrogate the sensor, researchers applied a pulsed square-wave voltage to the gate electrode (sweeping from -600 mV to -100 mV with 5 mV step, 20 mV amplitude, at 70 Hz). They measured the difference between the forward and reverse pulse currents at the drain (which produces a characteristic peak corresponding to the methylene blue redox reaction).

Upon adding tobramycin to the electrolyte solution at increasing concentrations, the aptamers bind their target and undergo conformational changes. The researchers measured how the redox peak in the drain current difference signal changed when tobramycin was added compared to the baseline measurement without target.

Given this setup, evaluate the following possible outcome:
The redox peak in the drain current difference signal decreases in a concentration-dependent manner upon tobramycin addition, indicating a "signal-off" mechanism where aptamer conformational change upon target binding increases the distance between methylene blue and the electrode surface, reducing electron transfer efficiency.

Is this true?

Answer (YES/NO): NO